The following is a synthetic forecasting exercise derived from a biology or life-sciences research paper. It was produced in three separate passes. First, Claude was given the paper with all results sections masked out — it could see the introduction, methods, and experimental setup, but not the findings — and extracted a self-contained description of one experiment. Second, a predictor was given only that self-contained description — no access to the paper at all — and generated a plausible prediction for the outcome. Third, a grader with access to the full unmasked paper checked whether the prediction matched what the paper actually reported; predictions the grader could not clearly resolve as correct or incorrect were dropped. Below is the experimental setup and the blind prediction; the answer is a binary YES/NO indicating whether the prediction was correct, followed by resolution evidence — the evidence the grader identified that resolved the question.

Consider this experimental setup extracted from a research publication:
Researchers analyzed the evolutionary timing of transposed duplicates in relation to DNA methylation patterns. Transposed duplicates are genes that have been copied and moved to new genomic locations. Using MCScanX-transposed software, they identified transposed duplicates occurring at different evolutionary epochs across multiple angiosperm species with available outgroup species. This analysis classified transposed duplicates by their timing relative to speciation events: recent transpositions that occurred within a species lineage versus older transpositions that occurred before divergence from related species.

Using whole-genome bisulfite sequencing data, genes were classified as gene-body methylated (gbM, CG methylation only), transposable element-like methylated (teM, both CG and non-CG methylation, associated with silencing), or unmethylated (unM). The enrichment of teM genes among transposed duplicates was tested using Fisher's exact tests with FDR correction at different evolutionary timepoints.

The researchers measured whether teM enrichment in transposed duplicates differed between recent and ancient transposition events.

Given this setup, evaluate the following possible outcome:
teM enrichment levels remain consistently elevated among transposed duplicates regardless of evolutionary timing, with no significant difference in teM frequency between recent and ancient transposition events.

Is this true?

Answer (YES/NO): NO